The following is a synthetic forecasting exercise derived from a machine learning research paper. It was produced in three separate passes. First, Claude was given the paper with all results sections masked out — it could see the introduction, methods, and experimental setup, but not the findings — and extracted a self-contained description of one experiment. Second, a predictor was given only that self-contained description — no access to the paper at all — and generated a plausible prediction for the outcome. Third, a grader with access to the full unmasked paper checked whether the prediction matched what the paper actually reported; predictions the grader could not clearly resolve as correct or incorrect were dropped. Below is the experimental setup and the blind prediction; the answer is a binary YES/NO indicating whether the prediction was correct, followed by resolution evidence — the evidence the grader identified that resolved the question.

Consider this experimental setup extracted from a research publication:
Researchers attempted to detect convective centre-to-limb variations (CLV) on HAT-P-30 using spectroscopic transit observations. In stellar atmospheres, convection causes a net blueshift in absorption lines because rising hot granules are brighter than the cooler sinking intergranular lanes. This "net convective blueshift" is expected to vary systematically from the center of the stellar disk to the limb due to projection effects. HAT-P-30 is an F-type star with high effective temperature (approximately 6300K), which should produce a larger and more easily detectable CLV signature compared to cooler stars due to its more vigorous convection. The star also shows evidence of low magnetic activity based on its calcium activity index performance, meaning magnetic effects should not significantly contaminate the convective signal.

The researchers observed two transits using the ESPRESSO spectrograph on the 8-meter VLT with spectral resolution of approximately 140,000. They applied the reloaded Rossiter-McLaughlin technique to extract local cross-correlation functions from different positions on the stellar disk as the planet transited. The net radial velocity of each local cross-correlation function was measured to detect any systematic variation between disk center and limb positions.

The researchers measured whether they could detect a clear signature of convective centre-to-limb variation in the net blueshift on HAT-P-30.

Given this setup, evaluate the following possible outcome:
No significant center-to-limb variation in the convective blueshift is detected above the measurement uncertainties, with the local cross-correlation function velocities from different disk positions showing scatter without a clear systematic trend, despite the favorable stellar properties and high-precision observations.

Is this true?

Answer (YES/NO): YES